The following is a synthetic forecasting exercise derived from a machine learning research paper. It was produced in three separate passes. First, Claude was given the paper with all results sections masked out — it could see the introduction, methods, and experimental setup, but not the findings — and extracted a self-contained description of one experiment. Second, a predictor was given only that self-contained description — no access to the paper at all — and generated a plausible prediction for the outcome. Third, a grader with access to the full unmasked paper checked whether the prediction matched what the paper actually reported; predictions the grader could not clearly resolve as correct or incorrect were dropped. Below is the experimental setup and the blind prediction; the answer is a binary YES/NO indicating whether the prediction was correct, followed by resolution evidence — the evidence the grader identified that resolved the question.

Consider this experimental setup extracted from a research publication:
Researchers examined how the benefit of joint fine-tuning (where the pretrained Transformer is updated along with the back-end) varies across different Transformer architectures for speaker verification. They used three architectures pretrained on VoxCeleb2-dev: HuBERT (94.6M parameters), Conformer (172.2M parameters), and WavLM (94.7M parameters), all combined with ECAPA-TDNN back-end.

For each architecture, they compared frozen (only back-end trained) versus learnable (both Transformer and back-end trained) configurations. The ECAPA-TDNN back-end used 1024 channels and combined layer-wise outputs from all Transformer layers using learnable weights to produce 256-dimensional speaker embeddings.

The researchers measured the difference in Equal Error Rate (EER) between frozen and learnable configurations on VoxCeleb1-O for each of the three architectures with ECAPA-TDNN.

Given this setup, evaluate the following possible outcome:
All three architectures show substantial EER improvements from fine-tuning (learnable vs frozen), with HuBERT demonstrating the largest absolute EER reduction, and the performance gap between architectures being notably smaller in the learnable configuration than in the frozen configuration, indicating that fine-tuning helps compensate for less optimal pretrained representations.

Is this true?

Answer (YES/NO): NO